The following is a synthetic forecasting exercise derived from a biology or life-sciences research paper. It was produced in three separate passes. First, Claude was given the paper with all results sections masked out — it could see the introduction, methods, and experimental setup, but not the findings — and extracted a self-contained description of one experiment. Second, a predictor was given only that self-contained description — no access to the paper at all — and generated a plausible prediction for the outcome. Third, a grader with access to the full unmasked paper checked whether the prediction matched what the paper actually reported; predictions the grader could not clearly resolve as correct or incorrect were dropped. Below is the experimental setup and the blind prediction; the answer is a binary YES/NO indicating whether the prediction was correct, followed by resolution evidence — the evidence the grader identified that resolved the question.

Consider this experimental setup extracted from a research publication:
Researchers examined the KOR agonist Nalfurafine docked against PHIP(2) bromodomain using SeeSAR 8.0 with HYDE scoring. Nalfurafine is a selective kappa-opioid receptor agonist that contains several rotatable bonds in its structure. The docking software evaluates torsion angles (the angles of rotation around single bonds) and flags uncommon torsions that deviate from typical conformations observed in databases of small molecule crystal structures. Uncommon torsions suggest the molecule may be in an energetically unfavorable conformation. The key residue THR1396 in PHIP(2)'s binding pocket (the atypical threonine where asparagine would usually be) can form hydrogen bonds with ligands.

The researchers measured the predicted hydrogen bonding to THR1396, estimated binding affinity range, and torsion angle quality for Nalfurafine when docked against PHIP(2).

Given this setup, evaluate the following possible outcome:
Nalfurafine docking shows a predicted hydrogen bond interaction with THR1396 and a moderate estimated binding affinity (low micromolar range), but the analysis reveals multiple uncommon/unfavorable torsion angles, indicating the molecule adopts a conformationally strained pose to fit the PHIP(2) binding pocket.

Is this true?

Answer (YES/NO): NO